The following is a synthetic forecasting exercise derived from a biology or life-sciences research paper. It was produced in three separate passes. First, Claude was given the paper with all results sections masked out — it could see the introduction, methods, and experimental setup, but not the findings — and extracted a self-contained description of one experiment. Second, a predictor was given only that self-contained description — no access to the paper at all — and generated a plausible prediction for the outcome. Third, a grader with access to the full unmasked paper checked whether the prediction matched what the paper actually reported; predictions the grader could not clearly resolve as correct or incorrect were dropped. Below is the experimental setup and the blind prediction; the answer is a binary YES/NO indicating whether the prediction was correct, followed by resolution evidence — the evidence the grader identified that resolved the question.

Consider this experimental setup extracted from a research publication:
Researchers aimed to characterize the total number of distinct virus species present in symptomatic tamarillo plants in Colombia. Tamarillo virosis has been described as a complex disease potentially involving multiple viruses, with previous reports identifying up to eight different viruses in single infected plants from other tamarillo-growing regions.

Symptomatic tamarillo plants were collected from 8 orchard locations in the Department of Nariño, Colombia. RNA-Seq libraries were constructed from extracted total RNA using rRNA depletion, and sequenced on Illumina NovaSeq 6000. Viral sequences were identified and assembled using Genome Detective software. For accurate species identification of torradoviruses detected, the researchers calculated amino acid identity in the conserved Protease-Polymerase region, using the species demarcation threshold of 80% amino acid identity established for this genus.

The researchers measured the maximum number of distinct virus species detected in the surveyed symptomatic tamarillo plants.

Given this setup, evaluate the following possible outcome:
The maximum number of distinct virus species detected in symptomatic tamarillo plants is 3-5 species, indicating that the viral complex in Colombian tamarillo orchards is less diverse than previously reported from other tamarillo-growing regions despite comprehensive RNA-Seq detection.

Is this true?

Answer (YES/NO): YES